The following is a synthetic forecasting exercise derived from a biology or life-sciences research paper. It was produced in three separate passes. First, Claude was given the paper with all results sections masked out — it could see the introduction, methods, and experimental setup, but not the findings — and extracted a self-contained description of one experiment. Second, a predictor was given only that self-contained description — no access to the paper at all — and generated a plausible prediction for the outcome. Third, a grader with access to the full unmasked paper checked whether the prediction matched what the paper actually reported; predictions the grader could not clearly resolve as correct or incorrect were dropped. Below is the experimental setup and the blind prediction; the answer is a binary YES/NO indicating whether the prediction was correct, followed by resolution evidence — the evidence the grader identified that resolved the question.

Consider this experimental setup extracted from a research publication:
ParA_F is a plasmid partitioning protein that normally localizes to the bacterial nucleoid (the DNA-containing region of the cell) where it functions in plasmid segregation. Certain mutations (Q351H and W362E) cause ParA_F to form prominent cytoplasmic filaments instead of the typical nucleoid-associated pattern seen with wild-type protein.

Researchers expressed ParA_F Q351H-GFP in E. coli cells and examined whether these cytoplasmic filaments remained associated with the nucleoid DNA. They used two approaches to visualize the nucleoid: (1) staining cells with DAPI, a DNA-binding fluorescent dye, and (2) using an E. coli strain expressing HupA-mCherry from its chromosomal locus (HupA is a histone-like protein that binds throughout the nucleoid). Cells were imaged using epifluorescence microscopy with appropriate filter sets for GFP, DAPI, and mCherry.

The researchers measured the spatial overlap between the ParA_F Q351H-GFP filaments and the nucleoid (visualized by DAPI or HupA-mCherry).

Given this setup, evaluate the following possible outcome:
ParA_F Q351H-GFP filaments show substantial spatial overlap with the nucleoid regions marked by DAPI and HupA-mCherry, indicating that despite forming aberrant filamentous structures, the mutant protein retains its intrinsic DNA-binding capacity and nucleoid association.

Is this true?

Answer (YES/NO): NO